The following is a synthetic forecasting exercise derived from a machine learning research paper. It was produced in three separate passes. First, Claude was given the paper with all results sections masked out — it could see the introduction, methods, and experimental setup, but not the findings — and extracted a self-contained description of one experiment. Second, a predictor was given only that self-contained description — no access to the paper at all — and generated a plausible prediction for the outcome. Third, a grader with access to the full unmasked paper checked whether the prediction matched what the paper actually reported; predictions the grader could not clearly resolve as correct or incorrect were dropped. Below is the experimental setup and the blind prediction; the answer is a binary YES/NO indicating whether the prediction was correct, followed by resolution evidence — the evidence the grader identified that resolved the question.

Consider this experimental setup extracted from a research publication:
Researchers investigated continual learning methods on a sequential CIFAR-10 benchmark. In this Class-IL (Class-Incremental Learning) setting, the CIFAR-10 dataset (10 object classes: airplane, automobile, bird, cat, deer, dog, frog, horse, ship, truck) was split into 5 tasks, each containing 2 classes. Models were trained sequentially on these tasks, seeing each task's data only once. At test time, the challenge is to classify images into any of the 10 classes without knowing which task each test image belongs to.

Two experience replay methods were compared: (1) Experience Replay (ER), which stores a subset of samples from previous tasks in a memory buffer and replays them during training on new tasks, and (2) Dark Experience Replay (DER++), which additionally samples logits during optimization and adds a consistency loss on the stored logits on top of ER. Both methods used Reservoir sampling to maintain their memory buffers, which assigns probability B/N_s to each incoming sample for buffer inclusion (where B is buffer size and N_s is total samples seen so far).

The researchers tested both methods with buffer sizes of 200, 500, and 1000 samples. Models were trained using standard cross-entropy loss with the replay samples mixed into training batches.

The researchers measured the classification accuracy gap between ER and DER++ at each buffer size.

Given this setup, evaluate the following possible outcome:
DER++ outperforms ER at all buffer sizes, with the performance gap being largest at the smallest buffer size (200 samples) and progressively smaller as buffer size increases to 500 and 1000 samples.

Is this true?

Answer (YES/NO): YES